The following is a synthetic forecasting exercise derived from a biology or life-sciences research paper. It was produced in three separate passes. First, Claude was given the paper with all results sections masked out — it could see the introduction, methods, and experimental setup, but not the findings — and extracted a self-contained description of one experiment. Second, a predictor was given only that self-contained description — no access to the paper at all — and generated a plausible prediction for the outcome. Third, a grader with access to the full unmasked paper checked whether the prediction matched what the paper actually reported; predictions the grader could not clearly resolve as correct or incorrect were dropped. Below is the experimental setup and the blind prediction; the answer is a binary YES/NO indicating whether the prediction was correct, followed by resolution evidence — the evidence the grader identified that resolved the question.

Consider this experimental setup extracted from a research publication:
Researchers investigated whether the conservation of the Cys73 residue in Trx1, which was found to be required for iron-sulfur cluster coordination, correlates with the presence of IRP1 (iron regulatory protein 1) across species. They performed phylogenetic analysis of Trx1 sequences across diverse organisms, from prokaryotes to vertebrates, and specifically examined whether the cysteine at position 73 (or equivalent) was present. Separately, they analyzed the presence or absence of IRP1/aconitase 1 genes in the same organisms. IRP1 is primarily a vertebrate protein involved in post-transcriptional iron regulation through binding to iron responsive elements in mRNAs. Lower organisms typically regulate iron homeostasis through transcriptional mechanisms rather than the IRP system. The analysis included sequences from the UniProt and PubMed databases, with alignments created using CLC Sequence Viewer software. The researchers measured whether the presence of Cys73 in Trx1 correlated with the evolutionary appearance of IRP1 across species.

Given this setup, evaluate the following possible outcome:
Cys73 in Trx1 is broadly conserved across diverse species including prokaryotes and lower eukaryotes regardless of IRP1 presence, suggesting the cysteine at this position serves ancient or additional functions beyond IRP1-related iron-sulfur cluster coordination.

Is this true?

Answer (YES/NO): NO